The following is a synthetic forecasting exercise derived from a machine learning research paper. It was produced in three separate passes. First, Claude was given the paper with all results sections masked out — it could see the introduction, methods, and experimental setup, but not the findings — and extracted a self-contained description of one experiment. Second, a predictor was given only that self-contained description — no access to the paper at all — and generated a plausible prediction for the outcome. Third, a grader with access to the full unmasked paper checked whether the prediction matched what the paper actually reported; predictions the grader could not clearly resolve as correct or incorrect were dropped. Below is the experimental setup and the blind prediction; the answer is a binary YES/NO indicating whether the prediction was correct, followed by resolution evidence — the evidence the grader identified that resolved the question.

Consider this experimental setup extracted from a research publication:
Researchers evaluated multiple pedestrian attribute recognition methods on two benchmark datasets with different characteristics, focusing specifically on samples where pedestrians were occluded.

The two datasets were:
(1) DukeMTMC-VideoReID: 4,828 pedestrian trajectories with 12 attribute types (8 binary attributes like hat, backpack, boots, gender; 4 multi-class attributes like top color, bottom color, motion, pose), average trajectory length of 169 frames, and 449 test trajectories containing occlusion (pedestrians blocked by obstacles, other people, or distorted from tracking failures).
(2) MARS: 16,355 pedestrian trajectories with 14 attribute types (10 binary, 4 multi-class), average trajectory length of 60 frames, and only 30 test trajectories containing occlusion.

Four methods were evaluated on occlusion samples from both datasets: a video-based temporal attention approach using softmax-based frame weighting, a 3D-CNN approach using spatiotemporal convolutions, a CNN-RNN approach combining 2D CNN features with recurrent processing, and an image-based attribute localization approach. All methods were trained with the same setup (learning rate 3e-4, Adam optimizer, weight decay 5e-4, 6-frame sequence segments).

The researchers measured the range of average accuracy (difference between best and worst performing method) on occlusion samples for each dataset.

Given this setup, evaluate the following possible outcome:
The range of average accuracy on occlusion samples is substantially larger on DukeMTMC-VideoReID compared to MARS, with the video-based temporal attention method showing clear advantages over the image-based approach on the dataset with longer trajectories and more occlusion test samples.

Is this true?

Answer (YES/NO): NO